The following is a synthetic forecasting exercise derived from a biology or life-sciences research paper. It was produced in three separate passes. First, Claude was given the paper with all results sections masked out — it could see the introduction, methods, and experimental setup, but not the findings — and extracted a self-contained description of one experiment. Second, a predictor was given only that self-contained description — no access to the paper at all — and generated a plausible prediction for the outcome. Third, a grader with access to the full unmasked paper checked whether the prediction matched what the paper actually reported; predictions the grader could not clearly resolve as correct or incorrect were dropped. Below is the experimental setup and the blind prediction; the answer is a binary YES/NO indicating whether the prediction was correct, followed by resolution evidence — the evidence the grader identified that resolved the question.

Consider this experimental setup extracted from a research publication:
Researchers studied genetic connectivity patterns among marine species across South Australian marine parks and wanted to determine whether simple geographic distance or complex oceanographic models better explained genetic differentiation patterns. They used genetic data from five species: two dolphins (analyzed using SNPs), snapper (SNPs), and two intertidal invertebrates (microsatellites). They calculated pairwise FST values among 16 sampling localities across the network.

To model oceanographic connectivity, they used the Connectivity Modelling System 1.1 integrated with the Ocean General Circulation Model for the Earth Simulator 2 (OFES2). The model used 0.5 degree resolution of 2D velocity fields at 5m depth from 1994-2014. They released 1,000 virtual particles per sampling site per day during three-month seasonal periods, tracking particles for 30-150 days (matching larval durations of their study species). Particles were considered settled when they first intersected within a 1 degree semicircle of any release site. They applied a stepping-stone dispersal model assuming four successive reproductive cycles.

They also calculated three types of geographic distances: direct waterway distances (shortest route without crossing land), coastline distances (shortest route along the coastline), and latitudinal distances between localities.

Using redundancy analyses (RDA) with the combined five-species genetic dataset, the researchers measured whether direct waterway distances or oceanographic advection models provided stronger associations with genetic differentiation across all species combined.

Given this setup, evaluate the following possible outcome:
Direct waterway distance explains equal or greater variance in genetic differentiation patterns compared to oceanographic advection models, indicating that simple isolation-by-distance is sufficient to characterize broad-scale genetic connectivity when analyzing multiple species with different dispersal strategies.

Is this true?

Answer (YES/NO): YES